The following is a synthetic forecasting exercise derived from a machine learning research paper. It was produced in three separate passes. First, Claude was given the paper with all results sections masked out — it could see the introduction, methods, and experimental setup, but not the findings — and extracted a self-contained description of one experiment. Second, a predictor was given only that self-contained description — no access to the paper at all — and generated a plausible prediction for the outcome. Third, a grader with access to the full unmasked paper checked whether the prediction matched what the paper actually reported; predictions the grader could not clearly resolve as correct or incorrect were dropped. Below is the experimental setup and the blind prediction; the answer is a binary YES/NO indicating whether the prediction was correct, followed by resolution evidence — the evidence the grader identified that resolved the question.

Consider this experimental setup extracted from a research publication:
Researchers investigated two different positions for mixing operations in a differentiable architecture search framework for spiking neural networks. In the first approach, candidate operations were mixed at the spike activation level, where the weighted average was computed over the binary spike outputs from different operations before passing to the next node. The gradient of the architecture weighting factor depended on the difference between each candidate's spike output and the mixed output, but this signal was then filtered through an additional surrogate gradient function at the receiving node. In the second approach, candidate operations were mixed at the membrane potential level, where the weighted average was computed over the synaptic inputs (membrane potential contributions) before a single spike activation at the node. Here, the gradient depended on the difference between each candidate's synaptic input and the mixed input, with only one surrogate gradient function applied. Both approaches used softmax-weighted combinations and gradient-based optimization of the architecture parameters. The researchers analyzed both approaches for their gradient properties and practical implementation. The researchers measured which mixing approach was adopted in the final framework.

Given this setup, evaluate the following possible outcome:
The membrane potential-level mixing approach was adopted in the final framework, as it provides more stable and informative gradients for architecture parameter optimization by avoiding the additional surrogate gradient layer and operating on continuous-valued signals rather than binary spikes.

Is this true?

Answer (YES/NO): YES